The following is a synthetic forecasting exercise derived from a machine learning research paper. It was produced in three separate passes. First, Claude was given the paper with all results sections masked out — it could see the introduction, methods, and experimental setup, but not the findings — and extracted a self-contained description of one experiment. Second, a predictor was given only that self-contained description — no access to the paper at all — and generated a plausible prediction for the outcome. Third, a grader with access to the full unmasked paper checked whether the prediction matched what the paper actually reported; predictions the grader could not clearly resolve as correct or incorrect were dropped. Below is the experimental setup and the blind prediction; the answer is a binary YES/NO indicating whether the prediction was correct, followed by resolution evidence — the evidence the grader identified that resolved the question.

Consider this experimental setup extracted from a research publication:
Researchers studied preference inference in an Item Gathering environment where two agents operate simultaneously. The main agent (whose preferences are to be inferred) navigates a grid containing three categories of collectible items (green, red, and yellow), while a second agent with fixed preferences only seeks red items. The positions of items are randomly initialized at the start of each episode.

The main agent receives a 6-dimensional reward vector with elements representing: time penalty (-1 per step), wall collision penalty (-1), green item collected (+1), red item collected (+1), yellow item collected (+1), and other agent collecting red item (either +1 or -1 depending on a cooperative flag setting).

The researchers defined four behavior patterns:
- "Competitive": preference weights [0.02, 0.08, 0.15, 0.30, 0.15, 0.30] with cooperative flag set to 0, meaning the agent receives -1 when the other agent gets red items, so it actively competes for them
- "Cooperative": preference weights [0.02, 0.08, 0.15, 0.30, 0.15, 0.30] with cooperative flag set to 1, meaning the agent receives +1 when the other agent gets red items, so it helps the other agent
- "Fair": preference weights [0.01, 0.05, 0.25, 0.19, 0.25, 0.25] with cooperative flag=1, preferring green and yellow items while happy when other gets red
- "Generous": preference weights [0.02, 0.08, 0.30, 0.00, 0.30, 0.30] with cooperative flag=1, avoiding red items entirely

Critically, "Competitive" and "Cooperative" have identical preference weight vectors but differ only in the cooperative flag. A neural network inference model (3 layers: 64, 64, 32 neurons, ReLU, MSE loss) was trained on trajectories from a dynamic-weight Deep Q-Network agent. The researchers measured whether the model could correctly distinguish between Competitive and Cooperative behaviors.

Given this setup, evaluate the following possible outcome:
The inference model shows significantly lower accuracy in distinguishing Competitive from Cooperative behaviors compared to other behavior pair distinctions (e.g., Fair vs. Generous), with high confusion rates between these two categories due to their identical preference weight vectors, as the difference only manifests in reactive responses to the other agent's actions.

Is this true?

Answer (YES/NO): NO